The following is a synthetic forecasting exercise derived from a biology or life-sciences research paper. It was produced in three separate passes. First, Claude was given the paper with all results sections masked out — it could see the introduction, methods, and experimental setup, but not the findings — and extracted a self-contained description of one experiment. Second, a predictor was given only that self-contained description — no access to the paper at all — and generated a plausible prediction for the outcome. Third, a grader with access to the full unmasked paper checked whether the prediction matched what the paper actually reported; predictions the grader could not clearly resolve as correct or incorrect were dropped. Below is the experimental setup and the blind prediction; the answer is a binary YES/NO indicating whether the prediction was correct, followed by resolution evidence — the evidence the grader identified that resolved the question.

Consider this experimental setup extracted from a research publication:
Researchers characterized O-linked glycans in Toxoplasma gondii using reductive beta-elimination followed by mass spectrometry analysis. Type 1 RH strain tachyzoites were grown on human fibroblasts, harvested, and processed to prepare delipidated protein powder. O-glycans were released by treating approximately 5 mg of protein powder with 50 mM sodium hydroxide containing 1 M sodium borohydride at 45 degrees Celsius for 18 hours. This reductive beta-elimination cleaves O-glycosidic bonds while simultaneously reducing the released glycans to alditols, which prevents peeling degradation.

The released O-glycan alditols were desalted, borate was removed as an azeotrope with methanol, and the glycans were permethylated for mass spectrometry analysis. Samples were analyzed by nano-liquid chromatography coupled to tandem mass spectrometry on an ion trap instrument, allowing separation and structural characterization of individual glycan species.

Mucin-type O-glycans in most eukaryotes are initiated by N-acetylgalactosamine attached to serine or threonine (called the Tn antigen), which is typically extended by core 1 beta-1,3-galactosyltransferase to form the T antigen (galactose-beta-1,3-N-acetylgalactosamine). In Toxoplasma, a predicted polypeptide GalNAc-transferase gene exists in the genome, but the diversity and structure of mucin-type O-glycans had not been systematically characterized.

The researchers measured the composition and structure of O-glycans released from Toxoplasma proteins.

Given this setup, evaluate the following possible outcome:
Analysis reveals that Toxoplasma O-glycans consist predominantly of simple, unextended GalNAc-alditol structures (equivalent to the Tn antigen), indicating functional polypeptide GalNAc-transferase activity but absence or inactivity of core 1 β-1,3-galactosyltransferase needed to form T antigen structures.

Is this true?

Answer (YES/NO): NO